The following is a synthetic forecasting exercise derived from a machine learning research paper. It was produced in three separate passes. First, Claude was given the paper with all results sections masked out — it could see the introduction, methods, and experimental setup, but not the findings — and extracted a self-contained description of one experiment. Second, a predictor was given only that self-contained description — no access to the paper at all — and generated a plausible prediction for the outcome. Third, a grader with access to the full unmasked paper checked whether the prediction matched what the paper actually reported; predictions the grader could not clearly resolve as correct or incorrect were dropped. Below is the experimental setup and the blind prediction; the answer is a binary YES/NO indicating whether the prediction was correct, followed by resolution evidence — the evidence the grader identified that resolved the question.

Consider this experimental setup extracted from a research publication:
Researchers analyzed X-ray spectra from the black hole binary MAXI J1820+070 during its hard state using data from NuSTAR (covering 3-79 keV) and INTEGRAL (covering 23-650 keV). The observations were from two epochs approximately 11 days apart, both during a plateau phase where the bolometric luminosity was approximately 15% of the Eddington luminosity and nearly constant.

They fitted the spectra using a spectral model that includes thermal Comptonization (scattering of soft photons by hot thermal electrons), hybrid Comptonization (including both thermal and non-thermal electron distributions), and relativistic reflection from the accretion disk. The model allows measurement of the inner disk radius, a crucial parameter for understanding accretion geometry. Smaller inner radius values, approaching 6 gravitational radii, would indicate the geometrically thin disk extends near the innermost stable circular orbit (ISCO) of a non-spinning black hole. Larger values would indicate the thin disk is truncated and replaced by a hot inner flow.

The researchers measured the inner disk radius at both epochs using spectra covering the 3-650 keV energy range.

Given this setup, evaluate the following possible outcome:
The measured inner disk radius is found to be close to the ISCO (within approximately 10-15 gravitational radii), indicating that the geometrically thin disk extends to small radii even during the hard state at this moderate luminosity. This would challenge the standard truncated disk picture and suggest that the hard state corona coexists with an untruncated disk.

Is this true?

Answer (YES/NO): NO